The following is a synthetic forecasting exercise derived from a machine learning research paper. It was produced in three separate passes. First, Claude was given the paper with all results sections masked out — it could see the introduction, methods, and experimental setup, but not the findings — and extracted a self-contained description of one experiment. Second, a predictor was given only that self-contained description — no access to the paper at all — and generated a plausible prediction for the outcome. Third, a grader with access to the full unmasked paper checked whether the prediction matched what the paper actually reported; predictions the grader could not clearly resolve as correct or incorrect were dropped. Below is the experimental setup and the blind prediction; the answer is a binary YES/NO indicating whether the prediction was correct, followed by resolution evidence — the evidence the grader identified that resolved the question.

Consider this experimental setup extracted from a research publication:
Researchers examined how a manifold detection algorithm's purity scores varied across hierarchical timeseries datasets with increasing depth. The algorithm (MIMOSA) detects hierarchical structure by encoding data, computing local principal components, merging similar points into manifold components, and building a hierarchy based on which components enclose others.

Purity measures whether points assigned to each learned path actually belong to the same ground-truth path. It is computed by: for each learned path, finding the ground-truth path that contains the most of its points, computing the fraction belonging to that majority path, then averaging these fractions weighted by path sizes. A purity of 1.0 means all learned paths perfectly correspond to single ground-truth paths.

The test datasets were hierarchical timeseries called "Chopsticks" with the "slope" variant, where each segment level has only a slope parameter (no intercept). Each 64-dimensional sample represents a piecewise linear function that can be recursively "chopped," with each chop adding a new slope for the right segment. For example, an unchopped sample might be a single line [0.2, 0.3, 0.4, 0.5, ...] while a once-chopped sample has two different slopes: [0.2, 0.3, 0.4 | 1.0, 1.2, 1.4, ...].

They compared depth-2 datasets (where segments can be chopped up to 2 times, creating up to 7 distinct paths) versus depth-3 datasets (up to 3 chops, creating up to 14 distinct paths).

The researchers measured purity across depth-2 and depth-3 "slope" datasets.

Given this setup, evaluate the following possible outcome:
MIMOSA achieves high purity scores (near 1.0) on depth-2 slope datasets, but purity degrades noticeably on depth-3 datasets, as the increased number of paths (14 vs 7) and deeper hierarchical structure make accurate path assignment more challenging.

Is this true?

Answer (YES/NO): NO